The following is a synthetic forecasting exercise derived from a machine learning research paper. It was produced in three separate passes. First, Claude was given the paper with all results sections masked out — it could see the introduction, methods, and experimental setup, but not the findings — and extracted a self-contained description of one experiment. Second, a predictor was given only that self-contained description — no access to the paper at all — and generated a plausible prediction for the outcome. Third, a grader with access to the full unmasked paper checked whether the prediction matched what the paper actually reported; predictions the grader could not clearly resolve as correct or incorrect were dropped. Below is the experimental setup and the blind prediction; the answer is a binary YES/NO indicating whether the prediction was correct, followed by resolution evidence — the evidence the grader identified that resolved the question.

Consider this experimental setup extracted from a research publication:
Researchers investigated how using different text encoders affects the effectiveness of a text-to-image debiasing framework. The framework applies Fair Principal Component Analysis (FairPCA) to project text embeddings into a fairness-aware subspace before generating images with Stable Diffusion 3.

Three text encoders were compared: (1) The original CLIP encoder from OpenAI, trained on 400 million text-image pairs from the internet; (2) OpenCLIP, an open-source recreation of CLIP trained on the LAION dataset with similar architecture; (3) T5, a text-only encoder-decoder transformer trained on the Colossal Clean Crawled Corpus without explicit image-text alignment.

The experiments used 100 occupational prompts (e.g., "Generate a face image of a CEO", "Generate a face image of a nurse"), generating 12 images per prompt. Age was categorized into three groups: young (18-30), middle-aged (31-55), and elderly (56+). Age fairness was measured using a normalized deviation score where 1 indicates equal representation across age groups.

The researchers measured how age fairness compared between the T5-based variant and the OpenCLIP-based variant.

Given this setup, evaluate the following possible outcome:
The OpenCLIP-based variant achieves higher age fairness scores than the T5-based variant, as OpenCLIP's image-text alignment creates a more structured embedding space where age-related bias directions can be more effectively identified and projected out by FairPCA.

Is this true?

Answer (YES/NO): NO